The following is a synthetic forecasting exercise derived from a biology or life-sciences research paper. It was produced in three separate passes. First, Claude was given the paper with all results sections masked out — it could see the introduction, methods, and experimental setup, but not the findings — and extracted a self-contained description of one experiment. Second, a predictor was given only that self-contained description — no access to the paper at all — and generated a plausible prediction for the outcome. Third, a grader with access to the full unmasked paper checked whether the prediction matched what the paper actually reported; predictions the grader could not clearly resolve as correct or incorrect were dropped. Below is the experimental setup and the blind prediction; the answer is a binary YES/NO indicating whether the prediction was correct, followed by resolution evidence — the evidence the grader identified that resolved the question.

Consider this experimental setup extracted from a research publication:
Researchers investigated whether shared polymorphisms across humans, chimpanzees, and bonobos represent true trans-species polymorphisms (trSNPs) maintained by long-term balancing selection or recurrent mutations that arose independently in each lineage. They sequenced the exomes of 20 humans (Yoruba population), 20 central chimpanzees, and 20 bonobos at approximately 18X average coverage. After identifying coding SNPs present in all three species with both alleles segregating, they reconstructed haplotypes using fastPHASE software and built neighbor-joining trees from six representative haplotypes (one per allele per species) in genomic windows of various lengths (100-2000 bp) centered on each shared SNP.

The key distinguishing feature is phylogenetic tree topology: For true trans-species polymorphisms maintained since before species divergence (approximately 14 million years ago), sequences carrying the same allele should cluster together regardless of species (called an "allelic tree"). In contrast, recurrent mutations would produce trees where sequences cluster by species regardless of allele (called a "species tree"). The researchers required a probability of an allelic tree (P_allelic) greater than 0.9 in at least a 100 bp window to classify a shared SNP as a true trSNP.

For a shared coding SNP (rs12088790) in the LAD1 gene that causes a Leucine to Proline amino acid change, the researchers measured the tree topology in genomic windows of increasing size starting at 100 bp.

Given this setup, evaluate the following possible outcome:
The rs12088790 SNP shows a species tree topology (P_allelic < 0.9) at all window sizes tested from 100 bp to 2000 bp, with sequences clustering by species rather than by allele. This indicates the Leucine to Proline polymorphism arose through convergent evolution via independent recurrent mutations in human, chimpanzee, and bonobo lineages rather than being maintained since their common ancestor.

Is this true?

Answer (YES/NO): NO